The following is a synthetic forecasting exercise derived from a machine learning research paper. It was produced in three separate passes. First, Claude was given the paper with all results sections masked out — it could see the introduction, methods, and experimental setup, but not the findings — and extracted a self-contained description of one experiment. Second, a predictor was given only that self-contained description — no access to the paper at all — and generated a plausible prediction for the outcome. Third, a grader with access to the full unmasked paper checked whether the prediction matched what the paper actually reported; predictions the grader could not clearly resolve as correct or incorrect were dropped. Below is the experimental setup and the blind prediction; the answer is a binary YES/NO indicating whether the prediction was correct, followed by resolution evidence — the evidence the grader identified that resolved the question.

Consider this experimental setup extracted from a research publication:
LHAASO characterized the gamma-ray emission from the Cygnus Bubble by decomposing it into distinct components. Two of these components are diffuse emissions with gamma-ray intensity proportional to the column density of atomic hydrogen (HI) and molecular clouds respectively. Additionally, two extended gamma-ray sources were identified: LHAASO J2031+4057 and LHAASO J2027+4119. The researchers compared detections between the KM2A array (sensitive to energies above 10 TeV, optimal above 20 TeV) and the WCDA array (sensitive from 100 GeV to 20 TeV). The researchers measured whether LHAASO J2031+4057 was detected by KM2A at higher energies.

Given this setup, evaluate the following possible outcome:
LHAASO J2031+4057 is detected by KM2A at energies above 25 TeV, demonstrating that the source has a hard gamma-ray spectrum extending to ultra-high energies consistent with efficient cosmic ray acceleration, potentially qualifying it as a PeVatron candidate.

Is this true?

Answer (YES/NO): NO